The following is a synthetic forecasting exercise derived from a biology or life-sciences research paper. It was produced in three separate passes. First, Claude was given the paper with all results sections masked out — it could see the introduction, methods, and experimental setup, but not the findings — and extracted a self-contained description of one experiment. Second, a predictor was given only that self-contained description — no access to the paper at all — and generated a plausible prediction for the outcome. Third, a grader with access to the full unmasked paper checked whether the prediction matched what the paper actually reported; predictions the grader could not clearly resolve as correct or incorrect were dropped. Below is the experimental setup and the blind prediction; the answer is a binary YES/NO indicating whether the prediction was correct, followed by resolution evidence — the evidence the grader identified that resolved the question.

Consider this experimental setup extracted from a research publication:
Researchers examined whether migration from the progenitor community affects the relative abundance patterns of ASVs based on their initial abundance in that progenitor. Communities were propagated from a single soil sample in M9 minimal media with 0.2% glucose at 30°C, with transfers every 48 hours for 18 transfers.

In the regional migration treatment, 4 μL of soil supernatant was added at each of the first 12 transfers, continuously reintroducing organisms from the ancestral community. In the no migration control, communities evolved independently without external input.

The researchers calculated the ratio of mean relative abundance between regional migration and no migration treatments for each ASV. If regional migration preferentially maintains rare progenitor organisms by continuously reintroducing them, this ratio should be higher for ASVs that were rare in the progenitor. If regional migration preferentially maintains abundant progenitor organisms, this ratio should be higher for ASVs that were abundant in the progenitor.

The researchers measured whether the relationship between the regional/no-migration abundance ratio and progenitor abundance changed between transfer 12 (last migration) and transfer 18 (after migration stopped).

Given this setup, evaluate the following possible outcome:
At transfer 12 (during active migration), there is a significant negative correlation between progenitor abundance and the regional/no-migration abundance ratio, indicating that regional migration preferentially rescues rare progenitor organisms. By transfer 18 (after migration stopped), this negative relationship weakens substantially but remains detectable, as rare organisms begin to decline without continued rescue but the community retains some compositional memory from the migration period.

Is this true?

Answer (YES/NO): NO